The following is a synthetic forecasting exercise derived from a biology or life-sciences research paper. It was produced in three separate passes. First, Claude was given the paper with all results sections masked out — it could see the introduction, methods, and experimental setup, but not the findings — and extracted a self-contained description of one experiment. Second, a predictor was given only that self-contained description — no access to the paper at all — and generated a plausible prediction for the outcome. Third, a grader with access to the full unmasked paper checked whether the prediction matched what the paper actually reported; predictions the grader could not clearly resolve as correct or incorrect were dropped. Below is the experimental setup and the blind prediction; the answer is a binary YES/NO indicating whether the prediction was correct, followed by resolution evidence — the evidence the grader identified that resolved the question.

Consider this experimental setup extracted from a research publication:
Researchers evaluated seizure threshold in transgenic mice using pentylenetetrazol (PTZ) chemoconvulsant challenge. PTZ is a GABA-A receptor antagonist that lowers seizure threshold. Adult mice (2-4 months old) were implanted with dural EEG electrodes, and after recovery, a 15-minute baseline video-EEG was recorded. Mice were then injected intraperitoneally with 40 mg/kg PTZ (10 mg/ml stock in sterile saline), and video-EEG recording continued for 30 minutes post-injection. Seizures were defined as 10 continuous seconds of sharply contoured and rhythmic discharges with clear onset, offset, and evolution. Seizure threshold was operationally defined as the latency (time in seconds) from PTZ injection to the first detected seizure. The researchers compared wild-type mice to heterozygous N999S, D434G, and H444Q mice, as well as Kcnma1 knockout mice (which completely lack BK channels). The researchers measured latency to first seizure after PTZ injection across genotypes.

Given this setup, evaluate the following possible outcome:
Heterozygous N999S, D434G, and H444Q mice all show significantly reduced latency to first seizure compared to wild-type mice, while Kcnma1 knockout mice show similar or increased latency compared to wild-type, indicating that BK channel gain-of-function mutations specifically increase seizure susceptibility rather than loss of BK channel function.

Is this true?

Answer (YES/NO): NO